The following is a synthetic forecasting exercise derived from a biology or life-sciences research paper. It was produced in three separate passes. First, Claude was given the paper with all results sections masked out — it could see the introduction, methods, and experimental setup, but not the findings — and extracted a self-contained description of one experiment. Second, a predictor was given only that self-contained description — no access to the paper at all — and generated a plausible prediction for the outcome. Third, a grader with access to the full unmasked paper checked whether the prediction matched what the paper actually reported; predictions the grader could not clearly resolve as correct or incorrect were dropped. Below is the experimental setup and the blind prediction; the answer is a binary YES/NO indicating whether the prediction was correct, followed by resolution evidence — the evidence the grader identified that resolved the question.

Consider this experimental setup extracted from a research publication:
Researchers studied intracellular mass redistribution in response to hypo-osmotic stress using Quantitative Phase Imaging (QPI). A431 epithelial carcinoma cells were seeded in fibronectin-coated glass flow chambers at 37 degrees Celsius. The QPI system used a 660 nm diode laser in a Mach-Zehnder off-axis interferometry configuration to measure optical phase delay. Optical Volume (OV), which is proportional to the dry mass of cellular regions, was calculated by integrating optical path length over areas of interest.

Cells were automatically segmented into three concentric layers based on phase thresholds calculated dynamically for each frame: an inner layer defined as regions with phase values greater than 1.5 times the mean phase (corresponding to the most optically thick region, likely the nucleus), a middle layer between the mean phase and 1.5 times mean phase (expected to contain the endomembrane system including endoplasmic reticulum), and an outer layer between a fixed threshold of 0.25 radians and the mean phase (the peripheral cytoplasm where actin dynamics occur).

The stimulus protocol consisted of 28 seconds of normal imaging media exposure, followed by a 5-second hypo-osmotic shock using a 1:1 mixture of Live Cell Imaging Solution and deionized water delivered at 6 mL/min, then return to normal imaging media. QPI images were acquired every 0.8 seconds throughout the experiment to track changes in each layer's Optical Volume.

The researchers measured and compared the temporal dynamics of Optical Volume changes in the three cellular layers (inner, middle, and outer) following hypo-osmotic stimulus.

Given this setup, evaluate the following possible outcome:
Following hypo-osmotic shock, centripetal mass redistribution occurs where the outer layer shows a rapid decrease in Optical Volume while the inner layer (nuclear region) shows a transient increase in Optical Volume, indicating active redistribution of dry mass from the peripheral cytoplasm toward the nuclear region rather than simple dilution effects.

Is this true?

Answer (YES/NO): NO